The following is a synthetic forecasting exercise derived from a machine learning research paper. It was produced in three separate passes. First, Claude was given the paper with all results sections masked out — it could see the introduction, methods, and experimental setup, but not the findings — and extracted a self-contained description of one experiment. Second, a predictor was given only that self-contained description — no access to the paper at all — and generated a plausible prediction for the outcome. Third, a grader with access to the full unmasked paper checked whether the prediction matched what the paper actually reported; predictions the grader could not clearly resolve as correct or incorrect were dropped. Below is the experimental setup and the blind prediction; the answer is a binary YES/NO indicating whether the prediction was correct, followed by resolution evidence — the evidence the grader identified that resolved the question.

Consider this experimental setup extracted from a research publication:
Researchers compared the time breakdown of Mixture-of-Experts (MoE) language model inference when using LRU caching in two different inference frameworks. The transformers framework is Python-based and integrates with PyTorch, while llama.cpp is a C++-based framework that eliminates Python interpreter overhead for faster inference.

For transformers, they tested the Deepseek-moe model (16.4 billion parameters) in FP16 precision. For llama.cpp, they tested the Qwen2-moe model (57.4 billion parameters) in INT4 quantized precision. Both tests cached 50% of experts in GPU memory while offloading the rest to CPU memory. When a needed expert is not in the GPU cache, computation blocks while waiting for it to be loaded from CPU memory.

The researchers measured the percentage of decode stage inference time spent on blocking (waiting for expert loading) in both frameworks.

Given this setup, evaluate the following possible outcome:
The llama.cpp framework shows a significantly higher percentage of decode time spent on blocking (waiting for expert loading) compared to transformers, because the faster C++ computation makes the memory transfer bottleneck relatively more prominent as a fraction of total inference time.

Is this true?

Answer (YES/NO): YES